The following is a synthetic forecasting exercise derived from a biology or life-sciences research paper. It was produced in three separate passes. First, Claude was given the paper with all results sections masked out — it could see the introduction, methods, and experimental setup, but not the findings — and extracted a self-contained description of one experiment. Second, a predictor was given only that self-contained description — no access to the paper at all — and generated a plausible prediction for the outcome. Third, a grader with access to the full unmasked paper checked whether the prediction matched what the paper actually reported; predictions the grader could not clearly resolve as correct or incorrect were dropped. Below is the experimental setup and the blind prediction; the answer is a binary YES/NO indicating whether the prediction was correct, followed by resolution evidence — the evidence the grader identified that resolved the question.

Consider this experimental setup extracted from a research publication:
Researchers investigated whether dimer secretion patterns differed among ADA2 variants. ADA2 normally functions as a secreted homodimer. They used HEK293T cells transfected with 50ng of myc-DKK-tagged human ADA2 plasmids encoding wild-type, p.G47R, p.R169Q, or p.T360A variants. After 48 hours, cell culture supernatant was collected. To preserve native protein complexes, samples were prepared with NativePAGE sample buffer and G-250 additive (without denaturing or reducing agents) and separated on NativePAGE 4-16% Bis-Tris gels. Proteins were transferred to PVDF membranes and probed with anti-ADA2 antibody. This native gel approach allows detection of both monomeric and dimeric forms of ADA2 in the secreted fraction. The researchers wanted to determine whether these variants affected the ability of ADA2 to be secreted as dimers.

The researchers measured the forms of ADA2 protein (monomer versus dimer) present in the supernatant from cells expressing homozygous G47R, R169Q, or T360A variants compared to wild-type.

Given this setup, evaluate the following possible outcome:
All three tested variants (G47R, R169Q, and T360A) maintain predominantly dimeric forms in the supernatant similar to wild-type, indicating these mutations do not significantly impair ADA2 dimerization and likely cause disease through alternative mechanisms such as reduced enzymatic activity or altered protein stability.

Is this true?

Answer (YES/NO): NO